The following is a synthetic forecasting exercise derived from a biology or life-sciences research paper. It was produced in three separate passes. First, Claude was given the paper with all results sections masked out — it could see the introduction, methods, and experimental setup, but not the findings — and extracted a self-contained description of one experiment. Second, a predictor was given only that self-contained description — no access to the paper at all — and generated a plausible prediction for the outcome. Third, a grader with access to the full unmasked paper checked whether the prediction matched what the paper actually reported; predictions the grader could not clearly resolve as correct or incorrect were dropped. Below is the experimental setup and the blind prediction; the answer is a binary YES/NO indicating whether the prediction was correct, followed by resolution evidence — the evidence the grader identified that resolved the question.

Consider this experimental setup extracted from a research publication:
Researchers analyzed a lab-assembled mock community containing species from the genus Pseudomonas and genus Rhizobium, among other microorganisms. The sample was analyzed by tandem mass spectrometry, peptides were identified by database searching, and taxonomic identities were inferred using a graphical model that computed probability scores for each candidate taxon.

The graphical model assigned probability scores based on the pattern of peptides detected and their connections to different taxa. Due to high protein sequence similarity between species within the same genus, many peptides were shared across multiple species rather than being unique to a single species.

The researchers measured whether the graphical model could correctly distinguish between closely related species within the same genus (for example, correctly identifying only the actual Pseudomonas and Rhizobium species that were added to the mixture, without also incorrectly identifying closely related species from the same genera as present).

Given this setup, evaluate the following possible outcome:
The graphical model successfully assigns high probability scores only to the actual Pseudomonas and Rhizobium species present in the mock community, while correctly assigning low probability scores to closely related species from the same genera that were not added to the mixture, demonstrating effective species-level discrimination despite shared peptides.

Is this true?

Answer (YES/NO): NO